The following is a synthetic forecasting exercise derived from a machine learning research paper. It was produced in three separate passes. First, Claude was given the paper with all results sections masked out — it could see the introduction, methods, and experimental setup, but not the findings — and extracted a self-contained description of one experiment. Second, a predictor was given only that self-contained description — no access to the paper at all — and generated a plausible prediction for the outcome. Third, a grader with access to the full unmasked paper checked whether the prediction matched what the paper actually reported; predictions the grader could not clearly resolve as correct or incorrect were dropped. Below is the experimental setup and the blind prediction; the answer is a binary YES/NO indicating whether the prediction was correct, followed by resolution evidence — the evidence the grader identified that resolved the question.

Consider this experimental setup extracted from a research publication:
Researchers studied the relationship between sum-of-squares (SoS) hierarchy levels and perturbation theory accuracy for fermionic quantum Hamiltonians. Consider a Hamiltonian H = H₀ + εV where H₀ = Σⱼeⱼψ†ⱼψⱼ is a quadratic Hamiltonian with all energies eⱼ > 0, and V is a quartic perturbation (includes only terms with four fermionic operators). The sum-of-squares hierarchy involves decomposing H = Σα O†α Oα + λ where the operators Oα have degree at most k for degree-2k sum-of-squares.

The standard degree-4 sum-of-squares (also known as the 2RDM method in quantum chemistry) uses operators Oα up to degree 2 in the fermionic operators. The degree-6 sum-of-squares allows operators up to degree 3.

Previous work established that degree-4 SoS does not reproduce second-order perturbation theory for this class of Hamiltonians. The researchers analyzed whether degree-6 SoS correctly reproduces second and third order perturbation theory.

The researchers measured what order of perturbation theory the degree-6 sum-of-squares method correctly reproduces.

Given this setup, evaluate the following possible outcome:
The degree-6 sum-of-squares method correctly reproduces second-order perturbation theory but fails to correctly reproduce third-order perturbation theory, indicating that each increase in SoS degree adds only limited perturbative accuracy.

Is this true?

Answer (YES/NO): NO